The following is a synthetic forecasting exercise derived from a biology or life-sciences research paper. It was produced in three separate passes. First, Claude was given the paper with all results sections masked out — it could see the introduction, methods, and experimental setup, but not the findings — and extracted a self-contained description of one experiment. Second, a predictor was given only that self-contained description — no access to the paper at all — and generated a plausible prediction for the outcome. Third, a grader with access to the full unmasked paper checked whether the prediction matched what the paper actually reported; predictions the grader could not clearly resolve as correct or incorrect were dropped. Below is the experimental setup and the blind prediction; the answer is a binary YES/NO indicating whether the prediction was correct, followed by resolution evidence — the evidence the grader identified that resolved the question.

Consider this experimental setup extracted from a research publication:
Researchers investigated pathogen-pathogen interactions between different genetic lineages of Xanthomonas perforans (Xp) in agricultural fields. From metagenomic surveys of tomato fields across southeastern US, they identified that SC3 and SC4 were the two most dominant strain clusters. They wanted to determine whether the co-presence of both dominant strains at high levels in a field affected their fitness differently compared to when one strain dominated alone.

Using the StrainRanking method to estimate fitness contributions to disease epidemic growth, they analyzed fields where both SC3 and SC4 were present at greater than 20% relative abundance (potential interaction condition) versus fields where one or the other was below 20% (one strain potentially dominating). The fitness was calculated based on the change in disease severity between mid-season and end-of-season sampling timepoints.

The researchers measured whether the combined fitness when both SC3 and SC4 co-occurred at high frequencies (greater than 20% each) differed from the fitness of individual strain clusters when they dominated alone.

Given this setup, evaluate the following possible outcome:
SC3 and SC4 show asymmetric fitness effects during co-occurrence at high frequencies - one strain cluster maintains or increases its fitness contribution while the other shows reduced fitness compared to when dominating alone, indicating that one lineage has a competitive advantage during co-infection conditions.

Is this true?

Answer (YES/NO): NO